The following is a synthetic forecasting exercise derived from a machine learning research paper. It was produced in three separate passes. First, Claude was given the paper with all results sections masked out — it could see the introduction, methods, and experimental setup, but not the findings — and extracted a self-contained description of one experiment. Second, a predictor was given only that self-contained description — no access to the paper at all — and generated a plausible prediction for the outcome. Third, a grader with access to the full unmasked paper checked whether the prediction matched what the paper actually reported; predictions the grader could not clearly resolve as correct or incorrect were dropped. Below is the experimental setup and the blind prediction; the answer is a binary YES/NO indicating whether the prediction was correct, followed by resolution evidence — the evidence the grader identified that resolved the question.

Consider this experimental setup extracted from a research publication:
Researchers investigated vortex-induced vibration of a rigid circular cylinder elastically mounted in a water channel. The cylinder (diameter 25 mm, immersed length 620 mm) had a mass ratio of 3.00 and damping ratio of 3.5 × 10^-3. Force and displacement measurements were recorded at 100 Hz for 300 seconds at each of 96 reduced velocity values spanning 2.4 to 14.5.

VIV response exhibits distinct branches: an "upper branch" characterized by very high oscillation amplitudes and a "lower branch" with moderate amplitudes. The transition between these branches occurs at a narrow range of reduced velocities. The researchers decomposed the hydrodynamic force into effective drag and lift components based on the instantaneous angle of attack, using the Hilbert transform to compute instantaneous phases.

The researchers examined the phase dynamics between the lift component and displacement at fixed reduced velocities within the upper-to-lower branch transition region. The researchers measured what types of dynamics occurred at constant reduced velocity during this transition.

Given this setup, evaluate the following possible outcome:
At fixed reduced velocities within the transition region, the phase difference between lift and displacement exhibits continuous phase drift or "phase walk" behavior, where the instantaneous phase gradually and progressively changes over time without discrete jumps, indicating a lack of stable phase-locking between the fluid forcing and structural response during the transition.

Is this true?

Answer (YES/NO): NO